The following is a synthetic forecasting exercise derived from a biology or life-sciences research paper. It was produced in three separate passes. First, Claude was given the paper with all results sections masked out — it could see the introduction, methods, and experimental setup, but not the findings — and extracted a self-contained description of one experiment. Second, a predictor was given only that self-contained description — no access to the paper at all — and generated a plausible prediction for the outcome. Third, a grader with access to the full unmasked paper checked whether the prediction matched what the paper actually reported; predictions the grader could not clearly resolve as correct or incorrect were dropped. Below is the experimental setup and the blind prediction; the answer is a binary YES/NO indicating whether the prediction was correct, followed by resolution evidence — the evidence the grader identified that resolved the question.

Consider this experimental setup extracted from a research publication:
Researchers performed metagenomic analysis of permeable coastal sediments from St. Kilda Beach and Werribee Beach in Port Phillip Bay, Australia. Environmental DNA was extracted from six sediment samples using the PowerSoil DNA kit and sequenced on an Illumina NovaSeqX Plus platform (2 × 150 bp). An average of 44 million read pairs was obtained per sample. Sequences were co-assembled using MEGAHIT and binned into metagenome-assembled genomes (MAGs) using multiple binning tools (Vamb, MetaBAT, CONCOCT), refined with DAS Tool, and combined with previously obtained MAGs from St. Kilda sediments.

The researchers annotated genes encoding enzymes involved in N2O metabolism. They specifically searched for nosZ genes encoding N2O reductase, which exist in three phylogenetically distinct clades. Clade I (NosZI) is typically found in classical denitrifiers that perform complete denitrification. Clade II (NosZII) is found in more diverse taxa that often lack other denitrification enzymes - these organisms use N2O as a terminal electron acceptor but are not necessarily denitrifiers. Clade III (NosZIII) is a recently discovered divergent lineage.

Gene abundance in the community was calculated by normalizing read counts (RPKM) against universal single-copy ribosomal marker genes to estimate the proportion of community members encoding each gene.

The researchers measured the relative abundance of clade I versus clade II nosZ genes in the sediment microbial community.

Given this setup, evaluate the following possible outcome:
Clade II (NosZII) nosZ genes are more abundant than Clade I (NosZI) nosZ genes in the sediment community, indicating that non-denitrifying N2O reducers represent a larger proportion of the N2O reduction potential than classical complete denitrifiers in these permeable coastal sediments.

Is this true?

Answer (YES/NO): YES